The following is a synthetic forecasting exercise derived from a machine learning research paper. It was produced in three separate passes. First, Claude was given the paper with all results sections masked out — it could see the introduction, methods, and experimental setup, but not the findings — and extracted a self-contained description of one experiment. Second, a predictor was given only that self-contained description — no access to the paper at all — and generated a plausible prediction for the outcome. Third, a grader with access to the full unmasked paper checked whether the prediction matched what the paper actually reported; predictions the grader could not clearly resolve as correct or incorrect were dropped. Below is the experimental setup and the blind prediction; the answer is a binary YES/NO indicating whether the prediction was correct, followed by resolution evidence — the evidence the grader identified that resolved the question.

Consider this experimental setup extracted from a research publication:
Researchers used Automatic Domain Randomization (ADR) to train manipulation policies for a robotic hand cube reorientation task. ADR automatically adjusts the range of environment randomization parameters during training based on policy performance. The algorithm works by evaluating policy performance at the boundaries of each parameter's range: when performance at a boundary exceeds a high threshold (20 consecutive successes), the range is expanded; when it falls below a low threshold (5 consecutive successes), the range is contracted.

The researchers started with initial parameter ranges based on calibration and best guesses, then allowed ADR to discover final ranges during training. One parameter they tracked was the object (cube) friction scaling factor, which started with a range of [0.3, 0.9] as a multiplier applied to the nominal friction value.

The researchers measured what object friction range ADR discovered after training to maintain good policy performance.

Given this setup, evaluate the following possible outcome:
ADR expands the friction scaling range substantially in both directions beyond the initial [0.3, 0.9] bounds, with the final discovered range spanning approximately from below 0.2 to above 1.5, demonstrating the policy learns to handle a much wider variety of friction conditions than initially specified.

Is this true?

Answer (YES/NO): YES